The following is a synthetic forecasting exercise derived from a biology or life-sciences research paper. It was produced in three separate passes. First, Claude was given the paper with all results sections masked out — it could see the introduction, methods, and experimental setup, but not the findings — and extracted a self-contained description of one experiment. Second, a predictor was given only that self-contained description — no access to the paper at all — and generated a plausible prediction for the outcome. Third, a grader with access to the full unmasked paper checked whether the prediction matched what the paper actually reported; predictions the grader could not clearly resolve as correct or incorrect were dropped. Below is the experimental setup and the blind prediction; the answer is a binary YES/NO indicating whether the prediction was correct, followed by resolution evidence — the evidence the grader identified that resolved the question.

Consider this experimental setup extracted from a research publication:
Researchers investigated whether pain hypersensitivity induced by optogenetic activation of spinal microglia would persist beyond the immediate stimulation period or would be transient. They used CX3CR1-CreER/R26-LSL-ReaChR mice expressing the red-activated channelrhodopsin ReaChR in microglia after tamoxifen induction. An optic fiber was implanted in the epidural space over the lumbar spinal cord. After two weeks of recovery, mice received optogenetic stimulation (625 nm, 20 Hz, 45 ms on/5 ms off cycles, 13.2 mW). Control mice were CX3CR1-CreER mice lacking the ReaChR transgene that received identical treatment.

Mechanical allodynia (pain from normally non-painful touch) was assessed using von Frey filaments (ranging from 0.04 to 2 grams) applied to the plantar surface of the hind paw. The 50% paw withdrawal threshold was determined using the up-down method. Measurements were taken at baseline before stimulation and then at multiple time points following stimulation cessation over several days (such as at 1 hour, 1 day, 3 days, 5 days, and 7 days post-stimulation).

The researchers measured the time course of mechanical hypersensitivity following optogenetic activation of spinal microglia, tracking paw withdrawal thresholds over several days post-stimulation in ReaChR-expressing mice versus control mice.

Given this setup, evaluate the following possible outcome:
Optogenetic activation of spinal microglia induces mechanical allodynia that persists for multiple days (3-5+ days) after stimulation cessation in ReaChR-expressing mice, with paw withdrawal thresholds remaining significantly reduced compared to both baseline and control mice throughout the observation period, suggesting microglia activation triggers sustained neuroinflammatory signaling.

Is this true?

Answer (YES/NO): YES